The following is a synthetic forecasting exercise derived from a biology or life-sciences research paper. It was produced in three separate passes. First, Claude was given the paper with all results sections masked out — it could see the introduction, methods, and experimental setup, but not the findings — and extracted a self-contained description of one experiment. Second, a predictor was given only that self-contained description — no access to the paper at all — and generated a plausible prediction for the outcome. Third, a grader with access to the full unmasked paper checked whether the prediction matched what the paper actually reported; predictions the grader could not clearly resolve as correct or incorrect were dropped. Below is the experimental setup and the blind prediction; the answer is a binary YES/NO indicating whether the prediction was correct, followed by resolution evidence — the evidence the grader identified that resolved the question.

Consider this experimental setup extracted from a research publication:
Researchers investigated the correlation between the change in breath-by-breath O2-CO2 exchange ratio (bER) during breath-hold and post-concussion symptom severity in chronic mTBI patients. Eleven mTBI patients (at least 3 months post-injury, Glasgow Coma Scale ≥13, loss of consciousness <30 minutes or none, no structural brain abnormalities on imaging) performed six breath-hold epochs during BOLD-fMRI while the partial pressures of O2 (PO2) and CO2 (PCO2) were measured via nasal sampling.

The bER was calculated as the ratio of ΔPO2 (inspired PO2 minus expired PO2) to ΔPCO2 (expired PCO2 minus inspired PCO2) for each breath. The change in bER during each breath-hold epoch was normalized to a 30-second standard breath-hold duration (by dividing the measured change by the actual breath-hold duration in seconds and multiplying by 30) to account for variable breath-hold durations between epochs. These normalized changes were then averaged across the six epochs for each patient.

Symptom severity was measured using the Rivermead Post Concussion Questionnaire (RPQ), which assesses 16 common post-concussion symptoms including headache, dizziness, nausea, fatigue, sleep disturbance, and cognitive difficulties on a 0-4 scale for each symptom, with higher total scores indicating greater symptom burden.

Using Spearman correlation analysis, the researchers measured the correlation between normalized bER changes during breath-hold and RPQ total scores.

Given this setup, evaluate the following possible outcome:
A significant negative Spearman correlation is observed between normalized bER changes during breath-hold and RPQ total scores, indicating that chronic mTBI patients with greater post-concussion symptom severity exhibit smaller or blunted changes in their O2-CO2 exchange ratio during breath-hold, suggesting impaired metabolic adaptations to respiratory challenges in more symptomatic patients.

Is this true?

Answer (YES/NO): YES